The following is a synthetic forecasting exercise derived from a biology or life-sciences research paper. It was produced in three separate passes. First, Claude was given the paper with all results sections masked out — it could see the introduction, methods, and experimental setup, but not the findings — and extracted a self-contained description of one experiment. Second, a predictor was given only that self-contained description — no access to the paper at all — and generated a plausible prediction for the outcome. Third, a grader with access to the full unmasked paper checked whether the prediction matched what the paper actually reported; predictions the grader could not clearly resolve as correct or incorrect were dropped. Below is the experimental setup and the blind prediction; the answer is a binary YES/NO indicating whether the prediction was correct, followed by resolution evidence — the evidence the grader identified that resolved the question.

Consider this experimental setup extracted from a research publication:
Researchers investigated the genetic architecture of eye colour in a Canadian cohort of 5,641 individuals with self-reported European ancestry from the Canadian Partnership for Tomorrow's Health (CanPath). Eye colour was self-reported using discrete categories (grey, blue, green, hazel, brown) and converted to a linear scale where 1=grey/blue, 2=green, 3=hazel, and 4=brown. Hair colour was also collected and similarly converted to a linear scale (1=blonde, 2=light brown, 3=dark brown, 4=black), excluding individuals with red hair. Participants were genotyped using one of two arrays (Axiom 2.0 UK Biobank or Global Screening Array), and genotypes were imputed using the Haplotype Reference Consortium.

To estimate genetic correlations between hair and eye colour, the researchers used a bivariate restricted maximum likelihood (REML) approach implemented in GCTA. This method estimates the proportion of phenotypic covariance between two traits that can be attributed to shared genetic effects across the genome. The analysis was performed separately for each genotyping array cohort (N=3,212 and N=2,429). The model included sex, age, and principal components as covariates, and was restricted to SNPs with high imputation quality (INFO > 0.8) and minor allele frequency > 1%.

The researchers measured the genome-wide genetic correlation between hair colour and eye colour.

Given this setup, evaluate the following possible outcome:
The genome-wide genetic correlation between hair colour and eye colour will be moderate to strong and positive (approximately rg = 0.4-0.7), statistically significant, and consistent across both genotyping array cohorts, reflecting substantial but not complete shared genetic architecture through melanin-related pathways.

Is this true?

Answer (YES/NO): YES